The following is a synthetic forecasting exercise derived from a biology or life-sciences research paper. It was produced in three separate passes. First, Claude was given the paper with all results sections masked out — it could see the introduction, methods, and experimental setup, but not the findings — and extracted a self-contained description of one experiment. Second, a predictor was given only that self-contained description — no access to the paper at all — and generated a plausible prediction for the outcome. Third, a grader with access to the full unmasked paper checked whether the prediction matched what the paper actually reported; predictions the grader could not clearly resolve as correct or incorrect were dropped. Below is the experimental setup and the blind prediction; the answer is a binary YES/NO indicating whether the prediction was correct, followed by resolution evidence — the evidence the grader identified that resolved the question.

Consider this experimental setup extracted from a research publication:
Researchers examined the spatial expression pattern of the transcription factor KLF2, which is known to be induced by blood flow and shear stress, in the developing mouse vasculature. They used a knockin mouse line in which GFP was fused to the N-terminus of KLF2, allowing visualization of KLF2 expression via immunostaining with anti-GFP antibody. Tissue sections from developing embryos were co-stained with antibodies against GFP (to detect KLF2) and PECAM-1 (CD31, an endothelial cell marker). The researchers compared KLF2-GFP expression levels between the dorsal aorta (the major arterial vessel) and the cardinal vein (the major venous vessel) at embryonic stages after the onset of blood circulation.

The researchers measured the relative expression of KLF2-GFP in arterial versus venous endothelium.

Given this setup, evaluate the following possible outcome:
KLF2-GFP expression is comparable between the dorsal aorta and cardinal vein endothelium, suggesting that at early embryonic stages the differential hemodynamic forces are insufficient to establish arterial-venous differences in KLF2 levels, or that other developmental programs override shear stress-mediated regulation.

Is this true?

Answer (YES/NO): NO